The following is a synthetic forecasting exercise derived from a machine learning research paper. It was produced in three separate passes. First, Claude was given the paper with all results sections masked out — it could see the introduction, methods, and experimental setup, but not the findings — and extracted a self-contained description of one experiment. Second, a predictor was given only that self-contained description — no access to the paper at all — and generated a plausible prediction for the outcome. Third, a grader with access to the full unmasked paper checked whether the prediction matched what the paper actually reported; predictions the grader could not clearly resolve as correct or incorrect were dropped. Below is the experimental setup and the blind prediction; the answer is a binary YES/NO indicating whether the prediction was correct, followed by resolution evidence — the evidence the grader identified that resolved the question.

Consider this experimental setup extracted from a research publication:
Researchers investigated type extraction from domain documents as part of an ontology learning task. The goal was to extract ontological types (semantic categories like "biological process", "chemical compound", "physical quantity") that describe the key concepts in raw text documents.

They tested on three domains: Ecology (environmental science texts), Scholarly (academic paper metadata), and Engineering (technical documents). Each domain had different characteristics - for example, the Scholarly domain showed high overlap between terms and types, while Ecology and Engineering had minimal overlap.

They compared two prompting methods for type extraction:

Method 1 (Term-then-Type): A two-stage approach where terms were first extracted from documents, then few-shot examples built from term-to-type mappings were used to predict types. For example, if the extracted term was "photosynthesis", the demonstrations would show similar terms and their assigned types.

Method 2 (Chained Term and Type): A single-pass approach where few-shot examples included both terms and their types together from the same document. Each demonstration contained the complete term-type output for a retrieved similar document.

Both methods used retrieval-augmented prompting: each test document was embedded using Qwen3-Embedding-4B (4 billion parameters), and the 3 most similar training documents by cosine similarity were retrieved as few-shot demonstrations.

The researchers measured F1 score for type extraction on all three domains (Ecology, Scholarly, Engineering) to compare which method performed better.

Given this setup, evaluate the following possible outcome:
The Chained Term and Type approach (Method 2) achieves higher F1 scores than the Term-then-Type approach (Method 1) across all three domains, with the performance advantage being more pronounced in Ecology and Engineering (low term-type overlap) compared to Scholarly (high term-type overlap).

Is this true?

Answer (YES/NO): NO